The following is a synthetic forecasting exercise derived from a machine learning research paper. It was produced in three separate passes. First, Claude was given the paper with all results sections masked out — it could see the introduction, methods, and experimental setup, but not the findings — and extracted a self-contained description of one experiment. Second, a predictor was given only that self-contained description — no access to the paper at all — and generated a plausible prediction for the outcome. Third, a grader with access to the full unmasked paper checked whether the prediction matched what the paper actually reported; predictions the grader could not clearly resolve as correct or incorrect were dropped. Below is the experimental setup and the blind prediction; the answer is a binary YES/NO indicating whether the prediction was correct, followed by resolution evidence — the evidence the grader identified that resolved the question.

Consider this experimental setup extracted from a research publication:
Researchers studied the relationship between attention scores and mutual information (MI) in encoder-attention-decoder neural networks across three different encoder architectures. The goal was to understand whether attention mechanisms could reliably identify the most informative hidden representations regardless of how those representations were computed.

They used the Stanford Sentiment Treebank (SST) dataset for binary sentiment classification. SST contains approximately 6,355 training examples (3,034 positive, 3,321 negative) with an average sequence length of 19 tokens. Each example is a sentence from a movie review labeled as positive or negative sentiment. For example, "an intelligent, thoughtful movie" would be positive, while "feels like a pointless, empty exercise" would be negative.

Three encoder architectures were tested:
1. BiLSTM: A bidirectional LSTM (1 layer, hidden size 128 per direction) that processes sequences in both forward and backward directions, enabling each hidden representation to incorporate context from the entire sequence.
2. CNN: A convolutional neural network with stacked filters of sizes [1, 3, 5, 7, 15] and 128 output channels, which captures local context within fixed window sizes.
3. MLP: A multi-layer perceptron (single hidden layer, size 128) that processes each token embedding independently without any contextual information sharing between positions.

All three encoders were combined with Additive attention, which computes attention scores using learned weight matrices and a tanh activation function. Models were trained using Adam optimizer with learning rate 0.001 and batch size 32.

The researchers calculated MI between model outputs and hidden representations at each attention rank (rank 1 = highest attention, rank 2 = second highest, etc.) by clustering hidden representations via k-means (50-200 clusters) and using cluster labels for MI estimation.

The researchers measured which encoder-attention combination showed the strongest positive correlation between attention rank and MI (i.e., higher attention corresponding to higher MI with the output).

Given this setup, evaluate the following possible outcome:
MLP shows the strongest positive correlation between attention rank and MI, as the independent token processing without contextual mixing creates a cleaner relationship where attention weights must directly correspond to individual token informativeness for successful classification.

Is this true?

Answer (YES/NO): NO